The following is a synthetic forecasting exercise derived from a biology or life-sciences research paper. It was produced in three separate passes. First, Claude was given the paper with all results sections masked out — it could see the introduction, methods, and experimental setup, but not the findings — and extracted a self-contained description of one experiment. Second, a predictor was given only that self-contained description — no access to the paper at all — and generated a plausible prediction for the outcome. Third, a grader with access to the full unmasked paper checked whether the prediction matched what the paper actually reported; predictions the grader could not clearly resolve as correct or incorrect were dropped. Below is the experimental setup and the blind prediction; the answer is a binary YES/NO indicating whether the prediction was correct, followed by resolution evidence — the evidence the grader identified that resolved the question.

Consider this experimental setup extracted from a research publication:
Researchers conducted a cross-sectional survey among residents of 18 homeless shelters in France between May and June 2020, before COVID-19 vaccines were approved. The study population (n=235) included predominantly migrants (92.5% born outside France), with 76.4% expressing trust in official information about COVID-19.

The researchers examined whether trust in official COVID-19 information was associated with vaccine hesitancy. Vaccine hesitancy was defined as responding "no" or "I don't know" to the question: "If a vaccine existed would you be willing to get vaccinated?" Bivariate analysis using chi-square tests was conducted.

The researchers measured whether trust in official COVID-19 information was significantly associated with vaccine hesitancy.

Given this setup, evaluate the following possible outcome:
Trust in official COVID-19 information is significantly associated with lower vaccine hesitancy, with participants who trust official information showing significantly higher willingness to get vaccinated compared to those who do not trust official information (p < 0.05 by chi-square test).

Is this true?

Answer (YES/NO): NO